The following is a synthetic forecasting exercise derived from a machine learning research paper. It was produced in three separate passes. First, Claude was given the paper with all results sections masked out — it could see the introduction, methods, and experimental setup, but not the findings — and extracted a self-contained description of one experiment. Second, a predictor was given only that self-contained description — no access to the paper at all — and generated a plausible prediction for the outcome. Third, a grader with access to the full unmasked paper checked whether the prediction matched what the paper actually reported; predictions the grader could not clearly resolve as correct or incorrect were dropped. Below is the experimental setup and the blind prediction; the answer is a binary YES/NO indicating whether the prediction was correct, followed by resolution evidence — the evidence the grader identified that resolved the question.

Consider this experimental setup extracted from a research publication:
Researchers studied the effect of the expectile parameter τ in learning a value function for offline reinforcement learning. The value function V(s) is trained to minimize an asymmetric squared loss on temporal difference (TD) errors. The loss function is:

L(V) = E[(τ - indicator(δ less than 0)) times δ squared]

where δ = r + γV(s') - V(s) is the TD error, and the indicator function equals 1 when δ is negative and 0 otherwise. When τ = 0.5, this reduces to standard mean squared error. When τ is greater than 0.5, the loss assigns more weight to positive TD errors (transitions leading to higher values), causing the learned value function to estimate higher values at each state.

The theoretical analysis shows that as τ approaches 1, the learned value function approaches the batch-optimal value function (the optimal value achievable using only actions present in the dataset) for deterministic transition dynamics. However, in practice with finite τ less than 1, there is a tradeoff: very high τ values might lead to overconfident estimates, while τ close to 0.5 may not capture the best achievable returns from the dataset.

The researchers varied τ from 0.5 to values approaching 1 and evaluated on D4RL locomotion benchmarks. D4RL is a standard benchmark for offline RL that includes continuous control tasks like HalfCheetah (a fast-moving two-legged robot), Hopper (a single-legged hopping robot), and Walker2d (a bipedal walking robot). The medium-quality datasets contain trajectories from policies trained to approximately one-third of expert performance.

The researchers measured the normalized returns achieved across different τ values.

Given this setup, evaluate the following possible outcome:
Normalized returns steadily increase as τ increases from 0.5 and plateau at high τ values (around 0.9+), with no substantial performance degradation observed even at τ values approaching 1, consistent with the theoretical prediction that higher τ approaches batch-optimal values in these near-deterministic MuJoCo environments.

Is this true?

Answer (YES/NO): NO